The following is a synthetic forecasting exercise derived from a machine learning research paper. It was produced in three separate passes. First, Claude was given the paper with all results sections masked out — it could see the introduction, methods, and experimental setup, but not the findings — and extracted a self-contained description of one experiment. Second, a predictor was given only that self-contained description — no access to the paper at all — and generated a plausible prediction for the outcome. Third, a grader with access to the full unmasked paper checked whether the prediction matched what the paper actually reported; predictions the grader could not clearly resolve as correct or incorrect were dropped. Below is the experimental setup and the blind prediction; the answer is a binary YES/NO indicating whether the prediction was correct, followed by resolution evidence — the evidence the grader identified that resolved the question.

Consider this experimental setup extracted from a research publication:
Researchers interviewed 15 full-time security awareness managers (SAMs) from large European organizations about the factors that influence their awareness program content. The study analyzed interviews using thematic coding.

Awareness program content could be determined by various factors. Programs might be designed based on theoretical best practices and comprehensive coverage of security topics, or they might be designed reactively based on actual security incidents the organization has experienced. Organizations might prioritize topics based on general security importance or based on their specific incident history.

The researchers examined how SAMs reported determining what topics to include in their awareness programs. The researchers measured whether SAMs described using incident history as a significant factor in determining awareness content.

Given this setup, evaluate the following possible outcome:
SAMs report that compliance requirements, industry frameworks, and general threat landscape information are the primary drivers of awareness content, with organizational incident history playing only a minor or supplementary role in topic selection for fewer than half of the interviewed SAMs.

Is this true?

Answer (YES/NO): NO